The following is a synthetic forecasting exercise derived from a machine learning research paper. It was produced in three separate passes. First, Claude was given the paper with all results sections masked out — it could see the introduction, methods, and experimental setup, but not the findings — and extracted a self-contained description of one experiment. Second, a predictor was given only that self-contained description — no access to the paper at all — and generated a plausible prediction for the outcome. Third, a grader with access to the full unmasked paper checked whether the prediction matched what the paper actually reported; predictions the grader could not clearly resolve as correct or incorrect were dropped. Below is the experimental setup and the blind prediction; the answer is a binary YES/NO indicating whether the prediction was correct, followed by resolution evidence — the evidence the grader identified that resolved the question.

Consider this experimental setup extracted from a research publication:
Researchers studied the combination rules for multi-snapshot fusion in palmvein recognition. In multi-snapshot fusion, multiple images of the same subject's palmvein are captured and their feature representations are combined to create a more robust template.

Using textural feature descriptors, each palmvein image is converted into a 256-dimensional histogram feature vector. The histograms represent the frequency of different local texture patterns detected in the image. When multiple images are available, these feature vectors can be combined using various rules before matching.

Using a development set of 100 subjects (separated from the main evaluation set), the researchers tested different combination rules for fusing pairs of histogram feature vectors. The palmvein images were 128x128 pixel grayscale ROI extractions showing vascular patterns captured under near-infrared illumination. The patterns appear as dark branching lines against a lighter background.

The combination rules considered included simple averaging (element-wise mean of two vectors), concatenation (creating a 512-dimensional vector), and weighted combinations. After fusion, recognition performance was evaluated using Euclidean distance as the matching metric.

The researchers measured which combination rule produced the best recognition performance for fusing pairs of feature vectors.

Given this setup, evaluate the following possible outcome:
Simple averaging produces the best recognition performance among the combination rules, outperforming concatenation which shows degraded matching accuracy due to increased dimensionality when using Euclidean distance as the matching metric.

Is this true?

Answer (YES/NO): NO